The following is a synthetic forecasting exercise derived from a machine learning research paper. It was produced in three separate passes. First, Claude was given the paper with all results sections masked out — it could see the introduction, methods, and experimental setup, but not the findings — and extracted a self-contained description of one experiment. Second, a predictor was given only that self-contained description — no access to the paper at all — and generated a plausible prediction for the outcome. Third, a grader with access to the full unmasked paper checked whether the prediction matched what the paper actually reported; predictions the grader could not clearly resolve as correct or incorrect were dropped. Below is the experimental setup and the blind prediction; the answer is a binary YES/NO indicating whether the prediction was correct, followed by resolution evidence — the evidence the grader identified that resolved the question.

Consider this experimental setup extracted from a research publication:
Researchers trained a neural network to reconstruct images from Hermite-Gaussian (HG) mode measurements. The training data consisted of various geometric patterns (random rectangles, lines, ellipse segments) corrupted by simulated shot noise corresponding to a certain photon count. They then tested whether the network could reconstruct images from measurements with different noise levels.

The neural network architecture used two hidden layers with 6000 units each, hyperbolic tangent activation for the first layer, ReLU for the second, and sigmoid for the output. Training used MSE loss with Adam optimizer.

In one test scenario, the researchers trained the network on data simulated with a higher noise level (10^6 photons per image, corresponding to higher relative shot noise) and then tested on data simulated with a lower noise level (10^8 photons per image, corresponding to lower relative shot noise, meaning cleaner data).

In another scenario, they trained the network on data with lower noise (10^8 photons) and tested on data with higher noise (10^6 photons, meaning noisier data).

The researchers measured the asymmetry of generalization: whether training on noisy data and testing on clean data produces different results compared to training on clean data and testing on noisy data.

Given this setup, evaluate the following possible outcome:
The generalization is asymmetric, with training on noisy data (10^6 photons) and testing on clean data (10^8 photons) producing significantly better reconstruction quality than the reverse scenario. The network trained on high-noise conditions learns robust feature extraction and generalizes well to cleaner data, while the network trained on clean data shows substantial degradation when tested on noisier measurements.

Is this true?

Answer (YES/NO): YES